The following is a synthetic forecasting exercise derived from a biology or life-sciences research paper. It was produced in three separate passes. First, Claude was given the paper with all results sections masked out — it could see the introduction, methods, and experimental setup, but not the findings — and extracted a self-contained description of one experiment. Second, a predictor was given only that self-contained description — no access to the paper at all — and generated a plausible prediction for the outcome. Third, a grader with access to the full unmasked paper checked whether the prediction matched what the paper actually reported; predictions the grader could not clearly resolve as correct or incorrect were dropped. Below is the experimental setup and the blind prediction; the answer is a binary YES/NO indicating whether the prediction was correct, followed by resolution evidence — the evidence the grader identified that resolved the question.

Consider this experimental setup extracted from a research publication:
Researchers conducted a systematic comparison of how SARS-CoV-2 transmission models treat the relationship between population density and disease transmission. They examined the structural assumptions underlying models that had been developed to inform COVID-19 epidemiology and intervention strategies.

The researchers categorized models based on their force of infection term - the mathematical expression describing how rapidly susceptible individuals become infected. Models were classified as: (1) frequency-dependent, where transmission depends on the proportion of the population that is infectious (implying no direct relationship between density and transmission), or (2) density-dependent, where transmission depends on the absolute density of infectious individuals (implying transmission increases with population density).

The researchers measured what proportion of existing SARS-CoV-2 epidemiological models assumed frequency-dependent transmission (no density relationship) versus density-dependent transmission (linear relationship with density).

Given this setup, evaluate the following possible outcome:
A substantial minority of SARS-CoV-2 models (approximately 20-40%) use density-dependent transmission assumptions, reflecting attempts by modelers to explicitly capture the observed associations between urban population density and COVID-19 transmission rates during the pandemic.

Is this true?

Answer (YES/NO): YES